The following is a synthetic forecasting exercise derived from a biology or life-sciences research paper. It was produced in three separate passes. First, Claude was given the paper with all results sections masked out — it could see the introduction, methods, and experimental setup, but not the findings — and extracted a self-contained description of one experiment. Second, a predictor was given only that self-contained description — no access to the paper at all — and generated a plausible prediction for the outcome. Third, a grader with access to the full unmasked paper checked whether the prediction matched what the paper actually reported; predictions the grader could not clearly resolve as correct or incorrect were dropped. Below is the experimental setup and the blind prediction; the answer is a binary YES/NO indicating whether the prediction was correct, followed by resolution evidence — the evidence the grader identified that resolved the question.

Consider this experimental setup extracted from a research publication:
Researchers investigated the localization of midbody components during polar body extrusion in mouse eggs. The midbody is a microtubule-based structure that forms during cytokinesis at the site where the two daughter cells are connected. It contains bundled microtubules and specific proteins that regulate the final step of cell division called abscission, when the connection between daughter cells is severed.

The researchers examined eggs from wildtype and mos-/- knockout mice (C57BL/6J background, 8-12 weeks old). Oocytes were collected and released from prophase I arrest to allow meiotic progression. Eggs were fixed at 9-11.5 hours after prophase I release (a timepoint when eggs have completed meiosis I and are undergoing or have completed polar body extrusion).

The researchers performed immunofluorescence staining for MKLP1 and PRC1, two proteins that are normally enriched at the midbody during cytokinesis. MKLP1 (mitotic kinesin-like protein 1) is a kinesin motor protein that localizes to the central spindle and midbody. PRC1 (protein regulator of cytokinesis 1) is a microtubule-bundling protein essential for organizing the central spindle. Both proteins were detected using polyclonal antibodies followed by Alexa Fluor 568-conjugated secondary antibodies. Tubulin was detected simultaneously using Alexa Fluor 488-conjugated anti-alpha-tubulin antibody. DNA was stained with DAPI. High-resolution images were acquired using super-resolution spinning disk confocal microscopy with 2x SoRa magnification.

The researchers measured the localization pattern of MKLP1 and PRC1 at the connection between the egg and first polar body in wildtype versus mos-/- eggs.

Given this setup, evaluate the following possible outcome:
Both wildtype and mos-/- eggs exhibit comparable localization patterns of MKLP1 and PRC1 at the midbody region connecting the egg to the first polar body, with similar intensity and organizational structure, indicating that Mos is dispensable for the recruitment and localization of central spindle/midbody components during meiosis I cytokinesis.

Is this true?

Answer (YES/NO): NO